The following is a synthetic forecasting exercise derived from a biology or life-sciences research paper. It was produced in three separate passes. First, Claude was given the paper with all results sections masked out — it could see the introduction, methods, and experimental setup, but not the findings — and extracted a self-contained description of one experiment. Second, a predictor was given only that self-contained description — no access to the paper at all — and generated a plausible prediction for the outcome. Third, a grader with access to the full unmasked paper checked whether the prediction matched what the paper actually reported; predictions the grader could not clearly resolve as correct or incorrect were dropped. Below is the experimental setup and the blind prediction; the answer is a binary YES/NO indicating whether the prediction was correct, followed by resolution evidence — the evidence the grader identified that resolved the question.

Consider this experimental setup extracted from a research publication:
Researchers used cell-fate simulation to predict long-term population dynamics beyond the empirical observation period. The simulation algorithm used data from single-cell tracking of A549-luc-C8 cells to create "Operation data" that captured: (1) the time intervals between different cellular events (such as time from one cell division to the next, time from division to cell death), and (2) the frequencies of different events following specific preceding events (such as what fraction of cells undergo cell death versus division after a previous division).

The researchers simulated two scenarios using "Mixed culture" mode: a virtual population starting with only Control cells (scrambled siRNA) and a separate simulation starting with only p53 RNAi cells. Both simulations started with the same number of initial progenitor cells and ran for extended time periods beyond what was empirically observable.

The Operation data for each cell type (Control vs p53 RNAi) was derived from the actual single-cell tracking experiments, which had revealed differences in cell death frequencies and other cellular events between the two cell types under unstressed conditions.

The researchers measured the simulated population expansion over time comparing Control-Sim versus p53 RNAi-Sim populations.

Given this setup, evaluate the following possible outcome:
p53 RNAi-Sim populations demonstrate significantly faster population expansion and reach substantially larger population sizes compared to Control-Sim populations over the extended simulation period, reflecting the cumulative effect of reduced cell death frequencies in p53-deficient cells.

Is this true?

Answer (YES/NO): NO